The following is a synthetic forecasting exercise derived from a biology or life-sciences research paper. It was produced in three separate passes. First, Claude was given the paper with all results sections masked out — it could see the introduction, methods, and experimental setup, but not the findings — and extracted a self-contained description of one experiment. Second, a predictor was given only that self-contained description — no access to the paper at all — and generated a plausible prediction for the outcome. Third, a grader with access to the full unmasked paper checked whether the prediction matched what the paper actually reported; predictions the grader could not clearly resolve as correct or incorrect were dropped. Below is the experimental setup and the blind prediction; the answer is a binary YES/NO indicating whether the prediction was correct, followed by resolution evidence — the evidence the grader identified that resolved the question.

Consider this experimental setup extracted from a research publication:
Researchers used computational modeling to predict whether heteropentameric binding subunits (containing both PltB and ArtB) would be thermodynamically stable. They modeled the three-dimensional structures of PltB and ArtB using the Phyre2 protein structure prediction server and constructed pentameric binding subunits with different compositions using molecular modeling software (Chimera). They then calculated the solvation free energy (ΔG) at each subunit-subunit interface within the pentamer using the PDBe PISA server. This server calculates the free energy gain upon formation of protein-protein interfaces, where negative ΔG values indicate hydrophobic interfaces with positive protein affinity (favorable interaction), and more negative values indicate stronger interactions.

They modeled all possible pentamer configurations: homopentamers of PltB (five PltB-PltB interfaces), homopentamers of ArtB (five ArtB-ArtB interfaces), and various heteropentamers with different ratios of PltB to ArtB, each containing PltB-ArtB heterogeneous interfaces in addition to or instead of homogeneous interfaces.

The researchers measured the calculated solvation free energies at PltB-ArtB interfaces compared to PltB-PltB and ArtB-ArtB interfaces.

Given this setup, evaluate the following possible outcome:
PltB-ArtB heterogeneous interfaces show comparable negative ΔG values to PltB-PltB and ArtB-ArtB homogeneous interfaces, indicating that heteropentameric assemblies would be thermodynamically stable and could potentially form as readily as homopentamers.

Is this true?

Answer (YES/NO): YES